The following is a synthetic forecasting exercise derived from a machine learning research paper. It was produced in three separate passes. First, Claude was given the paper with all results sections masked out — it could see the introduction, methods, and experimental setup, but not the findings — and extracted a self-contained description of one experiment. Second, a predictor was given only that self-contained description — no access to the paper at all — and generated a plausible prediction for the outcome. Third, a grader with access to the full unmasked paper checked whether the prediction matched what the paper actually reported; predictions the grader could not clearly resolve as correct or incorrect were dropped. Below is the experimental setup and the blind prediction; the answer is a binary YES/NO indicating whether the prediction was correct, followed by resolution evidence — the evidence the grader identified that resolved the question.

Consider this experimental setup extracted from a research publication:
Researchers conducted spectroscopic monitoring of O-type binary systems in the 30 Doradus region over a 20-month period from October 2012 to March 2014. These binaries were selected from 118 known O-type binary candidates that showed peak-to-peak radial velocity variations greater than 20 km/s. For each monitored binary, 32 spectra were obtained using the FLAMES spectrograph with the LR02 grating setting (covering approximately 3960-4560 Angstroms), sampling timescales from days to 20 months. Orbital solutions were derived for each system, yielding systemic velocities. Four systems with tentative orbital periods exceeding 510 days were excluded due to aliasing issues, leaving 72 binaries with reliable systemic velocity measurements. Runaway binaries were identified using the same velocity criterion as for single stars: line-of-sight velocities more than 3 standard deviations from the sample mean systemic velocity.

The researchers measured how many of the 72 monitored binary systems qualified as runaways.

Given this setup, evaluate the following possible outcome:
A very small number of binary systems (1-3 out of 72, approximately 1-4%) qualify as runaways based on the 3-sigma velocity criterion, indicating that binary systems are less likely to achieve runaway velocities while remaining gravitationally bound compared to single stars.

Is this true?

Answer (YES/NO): YES